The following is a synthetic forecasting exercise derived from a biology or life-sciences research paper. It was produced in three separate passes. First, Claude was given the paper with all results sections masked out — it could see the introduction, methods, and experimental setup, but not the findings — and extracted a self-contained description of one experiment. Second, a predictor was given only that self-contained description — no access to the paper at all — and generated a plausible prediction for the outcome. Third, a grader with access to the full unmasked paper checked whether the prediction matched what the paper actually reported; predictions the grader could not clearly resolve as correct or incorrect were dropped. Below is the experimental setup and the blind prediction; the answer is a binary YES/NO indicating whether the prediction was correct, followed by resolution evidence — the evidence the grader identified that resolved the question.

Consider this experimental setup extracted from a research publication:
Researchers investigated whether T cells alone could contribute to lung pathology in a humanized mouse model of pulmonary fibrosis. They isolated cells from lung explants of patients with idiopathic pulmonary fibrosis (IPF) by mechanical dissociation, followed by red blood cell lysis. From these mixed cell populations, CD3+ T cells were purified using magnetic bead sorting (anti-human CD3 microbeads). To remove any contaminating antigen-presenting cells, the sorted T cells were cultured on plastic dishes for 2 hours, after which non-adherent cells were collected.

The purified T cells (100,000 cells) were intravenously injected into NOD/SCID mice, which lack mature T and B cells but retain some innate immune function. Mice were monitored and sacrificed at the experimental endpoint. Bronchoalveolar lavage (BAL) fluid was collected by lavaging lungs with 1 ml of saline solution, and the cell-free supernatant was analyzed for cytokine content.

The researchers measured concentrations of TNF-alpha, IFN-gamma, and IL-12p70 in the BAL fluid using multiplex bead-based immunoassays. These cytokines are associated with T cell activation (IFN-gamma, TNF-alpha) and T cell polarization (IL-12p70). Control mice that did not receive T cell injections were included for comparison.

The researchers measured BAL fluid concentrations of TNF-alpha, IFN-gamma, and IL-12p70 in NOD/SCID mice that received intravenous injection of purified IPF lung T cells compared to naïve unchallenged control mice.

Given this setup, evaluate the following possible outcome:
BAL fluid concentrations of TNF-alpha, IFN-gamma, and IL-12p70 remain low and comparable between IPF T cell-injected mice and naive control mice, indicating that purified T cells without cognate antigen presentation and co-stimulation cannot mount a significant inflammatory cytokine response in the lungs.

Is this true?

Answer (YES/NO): NO